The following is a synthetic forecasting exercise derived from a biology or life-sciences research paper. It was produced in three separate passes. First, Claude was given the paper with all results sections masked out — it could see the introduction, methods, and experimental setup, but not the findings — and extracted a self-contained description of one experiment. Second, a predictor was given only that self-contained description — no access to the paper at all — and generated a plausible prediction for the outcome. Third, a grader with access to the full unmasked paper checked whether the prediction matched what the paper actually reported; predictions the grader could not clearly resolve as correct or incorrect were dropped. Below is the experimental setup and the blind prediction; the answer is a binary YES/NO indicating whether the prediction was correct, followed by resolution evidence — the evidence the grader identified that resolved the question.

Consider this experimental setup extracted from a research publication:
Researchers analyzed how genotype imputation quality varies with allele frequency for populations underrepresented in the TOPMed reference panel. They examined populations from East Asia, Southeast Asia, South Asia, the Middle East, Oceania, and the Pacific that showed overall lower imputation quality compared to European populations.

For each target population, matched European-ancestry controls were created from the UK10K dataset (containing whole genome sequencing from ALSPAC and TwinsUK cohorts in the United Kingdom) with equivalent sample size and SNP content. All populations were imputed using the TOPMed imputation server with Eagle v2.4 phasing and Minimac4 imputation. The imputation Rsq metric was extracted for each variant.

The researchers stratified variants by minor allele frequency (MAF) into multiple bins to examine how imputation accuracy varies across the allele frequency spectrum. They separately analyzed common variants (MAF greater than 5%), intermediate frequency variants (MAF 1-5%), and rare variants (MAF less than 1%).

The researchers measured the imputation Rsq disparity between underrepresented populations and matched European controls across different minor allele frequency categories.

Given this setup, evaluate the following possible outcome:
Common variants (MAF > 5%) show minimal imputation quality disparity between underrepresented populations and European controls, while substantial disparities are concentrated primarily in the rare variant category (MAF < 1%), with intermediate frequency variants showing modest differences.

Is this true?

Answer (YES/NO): NO